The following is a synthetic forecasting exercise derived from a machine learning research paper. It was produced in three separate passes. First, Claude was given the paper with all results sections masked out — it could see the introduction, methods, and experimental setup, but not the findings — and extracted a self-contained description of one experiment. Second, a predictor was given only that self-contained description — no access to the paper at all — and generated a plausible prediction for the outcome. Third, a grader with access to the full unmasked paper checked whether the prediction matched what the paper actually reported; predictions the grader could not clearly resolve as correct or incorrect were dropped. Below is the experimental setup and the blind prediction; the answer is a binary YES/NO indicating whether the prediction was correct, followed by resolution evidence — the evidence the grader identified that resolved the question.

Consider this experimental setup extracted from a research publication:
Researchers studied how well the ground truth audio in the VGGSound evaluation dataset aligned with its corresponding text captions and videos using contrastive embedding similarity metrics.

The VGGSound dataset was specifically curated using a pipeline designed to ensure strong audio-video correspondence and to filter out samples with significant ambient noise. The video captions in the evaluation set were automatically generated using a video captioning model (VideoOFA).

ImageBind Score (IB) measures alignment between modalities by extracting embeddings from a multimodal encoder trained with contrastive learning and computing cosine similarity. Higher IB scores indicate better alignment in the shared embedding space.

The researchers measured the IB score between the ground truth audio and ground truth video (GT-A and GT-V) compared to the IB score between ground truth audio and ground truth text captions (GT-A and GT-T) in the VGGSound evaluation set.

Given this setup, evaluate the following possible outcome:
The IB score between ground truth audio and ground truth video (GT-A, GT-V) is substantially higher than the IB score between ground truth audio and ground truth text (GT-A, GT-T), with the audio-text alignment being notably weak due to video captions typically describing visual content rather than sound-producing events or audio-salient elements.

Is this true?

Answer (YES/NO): NO